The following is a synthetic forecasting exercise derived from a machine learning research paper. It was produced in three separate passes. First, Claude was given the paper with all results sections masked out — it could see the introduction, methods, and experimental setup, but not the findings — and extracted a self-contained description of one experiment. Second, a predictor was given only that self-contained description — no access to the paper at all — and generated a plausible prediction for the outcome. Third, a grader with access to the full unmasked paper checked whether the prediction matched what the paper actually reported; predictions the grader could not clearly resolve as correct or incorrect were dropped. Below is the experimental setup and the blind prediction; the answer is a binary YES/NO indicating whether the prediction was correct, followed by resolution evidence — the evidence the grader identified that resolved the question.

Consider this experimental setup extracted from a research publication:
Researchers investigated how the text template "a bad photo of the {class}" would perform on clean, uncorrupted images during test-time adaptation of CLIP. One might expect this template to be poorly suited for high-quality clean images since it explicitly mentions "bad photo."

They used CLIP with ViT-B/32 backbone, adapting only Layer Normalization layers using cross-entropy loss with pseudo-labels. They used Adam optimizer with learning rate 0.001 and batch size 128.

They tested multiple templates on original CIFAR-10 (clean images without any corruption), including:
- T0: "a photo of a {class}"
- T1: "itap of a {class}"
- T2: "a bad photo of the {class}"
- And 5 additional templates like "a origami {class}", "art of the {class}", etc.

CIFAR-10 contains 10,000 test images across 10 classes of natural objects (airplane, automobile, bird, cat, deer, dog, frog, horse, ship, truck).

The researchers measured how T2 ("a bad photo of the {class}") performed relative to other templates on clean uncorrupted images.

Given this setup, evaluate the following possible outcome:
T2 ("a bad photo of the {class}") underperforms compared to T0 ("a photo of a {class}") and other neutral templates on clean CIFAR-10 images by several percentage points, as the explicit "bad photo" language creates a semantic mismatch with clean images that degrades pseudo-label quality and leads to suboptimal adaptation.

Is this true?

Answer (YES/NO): NO